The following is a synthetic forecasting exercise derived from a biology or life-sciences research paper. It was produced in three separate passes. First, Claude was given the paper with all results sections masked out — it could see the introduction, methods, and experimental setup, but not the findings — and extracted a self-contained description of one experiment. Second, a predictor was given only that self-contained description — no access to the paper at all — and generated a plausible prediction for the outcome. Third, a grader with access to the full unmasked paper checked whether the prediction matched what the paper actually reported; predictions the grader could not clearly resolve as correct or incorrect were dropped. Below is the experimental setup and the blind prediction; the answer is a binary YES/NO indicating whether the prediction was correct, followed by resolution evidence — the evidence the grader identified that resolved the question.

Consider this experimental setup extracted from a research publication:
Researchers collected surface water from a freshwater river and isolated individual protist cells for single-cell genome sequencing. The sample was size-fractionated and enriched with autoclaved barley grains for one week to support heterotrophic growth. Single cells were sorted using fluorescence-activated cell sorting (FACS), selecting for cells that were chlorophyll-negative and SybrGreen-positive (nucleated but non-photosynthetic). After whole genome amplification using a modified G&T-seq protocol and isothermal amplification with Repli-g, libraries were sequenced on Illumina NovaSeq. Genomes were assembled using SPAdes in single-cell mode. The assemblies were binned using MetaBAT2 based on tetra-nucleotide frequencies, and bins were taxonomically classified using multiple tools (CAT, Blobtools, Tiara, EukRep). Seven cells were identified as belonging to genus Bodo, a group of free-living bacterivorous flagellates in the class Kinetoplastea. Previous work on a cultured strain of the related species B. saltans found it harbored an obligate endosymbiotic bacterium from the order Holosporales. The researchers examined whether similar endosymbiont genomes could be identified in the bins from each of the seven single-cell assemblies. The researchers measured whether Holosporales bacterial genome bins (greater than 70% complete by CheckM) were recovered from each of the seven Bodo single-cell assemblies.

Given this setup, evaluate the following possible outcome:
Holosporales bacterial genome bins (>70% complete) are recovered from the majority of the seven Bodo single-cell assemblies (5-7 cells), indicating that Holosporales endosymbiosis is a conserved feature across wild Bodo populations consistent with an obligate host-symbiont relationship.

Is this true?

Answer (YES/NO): YES